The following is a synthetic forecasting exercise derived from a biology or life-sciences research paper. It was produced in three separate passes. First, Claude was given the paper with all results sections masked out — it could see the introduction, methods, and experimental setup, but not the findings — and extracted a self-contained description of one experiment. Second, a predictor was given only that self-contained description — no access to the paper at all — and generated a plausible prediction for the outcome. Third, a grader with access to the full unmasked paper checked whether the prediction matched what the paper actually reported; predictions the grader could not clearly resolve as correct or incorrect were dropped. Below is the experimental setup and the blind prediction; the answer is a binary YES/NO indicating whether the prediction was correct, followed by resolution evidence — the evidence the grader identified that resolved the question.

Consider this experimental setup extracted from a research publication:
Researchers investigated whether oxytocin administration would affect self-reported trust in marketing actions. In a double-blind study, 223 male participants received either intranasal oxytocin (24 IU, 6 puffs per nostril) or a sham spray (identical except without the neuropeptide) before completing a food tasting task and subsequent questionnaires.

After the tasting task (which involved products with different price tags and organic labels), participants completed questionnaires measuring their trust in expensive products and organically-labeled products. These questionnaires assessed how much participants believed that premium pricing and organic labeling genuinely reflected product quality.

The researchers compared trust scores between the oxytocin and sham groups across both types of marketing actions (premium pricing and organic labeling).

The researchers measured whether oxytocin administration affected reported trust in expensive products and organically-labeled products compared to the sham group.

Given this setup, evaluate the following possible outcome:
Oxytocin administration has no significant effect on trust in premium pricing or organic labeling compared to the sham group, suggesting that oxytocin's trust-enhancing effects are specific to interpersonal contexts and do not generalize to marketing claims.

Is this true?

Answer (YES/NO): YES